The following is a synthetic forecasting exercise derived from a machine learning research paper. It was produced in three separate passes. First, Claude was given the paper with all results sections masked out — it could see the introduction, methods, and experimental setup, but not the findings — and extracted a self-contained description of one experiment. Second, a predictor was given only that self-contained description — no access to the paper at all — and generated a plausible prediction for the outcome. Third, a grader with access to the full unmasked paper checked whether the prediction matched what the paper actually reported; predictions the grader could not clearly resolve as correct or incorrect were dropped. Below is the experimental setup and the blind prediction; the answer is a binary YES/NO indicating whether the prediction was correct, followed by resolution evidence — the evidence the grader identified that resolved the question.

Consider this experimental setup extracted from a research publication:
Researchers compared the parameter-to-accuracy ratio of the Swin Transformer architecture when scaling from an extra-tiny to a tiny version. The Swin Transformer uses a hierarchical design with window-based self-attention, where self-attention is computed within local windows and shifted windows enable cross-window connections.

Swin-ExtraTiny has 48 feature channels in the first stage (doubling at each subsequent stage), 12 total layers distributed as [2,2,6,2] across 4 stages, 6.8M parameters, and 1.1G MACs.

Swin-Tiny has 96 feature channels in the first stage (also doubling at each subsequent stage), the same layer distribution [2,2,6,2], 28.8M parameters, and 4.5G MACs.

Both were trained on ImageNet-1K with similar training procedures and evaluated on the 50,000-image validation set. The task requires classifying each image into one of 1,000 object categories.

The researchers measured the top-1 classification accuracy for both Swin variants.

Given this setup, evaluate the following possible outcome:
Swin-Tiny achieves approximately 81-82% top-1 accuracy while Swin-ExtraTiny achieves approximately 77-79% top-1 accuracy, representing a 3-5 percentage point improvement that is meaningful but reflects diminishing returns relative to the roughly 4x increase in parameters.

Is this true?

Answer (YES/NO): NO